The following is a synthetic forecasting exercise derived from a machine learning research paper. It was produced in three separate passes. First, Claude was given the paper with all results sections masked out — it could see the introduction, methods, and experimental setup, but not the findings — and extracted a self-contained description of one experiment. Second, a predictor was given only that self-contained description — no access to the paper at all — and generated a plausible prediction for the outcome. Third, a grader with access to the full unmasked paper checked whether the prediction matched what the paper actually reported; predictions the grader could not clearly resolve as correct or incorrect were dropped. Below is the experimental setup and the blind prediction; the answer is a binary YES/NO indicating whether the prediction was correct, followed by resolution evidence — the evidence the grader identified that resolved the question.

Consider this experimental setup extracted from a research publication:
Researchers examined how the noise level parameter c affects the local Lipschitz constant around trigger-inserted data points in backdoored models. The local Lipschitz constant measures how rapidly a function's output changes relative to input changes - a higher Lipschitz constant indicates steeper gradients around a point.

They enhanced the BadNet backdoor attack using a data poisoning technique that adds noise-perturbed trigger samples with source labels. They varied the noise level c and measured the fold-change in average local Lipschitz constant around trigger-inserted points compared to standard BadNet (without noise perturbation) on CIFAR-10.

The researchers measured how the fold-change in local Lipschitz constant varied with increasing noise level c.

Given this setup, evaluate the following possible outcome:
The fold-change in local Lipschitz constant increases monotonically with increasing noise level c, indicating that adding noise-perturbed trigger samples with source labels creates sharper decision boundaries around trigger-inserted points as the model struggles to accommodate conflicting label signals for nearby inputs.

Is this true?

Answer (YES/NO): NO